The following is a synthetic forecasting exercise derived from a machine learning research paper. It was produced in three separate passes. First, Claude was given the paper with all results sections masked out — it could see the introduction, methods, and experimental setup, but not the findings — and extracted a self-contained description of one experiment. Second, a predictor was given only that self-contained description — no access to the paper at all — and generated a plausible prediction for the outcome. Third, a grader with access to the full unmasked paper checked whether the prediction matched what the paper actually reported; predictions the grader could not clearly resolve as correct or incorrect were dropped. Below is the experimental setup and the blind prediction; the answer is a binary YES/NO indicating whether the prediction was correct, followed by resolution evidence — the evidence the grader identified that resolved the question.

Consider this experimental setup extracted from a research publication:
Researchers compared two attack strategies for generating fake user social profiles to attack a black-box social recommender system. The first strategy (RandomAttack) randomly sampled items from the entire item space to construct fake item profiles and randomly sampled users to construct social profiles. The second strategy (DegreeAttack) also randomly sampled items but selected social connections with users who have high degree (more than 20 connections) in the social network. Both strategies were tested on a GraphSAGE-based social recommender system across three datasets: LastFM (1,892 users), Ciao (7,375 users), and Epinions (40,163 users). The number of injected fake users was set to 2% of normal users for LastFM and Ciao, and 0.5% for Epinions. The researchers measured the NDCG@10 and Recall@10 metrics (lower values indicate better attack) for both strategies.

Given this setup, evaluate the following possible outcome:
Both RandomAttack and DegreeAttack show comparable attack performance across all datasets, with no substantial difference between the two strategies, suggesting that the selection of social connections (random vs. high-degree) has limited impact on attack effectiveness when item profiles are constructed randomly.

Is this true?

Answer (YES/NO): NO